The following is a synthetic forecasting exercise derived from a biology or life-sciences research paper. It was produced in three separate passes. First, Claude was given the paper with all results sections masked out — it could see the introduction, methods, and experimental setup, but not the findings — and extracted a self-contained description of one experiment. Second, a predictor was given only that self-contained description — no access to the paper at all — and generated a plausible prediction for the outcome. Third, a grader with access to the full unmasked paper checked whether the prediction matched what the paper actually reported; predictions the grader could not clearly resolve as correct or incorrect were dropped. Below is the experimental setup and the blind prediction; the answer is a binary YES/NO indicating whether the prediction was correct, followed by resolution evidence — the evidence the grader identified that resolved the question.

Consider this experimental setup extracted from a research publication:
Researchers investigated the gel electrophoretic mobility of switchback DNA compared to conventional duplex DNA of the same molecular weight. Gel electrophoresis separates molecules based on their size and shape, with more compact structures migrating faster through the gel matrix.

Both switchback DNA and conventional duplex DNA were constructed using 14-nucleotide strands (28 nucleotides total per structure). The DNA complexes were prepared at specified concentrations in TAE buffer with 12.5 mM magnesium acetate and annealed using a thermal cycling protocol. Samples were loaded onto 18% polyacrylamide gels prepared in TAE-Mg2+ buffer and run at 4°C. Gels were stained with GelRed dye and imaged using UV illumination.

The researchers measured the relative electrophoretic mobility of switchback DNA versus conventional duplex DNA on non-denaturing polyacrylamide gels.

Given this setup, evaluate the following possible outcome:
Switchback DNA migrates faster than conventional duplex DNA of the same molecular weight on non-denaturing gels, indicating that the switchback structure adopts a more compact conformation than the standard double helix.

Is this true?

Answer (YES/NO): NO